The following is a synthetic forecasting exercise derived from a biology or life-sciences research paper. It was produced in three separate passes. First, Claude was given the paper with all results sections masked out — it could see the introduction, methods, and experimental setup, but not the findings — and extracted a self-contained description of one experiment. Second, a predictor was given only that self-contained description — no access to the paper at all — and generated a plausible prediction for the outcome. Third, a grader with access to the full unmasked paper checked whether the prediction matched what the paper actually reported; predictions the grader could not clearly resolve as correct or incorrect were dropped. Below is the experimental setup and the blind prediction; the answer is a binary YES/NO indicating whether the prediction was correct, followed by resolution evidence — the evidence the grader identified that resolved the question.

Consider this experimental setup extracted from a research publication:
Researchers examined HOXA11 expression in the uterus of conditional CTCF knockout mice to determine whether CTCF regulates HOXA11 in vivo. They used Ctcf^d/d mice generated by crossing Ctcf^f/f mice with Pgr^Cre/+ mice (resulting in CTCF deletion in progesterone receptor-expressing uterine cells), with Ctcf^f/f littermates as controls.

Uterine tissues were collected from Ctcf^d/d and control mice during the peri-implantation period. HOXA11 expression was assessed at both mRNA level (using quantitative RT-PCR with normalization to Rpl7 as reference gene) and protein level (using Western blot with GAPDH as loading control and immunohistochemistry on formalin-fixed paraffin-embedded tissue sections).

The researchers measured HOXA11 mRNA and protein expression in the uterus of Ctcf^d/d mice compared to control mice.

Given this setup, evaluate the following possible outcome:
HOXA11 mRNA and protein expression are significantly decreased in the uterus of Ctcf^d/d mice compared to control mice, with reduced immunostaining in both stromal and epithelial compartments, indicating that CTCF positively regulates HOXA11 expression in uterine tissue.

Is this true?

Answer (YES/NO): NO